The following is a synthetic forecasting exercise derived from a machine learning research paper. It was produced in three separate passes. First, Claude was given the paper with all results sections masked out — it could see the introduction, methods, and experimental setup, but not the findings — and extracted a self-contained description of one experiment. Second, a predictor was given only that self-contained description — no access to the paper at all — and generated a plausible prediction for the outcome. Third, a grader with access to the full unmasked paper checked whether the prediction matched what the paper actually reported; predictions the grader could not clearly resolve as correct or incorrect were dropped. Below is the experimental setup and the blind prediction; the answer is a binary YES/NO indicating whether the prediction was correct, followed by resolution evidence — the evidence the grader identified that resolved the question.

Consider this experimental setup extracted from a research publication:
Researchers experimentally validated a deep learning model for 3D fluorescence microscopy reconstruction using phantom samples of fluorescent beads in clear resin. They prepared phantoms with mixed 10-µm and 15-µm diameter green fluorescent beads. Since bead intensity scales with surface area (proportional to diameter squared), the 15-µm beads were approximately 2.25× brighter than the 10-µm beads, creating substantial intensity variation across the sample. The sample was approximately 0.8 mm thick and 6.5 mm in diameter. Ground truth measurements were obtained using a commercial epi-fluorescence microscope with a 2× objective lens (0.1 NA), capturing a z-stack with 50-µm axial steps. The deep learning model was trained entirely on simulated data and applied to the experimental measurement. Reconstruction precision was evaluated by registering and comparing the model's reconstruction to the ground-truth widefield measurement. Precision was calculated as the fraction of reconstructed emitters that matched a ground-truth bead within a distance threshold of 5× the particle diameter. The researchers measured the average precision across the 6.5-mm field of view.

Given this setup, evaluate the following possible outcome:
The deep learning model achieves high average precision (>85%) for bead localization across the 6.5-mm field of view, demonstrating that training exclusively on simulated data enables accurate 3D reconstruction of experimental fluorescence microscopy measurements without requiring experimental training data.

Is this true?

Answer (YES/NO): NO